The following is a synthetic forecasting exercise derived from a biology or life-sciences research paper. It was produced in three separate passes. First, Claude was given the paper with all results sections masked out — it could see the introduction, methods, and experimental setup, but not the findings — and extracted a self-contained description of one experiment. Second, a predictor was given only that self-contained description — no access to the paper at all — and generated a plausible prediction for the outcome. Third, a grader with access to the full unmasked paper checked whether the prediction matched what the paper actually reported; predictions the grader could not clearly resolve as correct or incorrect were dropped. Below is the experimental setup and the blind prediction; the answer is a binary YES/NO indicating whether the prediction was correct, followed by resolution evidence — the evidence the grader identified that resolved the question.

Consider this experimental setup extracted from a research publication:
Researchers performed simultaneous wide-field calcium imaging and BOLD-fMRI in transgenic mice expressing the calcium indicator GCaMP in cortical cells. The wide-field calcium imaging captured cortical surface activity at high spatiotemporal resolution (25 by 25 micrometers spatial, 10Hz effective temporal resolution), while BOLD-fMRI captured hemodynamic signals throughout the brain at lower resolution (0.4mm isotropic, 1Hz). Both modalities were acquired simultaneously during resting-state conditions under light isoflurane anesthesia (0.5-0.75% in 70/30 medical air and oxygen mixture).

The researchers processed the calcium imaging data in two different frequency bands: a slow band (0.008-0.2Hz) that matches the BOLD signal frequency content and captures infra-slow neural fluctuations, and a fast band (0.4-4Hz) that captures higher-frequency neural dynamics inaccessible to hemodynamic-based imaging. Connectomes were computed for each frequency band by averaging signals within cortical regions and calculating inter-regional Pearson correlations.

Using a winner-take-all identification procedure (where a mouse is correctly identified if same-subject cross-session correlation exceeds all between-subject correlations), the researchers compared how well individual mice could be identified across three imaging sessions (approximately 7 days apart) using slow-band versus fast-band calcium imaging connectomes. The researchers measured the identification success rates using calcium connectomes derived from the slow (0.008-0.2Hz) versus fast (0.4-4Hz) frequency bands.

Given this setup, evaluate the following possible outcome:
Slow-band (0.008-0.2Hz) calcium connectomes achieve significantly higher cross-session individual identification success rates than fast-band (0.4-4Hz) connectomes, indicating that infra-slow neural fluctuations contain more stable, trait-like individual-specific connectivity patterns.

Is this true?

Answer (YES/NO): NO